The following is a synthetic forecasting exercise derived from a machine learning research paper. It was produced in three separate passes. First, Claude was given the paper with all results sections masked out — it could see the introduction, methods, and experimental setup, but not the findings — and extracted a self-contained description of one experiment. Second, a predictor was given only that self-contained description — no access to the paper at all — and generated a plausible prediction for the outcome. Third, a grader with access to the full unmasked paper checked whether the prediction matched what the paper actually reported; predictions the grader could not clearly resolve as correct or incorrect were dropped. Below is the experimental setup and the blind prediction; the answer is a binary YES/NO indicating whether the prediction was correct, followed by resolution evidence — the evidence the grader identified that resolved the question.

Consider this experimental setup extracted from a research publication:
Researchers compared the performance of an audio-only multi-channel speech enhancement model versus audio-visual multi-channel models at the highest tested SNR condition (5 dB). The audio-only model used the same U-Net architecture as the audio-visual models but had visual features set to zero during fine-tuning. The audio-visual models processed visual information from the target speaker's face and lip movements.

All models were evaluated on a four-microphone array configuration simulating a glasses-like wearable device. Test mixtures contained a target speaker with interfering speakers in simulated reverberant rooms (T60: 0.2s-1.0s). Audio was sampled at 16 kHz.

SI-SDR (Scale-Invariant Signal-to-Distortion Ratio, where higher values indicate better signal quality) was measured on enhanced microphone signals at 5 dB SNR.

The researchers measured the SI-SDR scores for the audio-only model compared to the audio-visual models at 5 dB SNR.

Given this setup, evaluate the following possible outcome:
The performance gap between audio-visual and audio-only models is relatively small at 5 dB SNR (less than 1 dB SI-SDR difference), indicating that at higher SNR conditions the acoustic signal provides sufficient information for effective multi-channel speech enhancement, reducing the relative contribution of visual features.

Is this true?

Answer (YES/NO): YES